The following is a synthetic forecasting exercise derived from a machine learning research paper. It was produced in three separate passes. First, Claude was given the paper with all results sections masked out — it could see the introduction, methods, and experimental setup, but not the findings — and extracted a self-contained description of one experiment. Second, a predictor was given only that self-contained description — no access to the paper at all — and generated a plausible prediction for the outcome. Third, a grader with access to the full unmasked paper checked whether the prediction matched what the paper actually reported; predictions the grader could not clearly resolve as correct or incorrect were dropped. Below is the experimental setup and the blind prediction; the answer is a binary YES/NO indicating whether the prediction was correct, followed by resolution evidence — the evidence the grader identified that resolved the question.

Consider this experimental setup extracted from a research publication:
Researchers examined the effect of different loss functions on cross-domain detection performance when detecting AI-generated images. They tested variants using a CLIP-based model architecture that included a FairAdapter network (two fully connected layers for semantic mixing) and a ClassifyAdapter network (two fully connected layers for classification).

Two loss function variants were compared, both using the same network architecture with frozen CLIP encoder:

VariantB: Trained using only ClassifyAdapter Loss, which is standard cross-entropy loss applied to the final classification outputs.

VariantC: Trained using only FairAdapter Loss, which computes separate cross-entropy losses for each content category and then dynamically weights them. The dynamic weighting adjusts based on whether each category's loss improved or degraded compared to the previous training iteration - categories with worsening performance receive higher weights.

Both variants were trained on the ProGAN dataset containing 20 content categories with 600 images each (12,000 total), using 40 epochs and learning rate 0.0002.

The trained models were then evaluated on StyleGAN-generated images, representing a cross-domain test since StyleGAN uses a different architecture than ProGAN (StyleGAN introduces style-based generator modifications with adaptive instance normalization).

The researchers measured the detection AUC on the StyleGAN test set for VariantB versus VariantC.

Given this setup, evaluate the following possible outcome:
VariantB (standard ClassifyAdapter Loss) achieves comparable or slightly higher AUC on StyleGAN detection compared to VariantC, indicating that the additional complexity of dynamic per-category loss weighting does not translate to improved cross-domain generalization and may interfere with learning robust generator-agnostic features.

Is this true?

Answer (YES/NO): NO